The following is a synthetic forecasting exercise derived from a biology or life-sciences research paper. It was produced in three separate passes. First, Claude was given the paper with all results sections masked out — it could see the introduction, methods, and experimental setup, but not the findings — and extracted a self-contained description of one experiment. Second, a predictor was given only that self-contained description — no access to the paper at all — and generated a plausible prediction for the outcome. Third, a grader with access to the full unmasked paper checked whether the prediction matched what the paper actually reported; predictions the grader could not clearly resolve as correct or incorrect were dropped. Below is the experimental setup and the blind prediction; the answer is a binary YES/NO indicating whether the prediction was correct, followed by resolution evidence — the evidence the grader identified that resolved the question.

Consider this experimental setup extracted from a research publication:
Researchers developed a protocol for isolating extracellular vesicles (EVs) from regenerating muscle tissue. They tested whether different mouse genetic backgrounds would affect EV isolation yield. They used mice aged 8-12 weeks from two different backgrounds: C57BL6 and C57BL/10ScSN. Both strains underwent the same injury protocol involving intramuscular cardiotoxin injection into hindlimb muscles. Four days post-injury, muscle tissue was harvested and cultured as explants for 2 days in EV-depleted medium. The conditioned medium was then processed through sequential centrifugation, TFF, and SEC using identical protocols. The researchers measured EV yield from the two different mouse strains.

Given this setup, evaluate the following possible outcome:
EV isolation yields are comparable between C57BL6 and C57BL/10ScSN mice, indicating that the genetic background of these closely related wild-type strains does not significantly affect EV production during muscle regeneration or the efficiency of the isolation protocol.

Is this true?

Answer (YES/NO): YES